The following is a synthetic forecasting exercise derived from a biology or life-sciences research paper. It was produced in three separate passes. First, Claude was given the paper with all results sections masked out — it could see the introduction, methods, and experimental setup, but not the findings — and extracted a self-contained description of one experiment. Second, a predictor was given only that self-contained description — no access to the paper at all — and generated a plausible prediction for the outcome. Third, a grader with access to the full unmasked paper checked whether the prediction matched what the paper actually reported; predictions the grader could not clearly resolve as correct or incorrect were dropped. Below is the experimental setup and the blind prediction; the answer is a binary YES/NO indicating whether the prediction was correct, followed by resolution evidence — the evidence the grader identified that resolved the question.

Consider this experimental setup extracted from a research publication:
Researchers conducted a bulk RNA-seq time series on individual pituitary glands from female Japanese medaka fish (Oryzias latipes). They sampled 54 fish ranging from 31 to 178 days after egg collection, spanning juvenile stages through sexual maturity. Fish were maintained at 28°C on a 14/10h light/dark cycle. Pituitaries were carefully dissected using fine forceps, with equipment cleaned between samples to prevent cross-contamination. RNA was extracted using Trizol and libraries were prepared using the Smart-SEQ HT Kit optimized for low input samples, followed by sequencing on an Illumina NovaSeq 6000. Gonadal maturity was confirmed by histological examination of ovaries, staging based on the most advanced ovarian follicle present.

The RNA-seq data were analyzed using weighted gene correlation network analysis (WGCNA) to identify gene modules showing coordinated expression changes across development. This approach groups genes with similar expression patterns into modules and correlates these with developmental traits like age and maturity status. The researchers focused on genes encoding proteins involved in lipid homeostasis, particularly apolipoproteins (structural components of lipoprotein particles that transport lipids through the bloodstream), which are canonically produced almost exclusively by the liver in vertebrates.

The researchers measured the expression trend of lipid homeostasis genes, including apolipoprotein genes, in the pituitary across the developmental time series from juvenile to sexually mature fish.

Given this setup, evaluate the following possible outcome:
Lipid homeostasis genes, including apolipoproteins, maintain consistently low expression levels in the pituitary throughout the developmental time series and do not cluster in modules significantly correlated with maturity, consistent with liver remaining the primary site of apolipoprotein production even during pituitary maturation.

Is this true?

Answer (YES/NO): NO